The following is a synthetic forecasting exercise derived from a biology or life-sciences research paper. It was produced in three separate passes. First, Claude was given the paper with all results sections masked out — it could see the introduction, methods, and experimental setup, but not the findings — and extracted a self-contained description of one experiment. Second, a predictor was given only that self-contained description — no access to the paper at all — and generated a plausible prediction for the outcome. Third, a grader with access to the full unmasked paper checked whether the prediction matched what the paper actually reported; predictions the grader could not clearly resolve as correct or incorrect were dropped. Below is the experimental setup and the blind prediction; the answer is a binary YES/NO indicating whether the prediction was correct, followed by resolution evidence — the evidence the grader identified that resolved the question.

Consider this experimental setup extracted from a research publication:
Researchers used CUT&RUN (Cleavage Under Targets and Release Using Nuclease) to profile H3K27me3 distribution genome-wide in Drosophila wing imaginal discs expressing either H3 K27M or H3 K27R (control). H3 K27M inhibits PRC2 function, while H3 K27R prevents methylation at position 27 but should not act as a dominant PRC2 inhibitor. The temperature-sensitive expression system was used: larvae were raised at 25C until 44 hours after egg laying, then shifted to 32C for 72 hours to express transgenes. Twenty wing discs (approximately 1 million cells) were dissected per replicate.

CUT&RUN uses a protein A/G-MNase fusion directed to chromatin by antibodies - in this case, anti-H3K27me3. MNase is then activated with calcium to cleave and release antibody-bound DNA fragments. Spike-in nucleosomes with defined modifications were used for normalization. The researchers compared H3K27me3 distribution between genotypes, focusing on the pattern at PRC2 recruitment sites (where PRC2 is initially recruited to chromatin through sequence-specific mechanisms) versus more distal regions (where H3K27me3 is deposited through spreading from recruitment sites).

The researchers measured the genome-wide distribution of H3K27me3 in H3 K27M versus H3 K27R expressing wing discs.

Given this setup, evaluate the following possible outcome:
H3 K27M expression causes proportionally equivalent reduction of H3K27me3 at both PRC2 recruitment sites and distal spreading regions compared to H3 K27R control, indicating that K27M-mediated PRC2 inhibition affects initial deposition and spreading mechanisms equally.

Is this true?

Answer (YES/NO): NO